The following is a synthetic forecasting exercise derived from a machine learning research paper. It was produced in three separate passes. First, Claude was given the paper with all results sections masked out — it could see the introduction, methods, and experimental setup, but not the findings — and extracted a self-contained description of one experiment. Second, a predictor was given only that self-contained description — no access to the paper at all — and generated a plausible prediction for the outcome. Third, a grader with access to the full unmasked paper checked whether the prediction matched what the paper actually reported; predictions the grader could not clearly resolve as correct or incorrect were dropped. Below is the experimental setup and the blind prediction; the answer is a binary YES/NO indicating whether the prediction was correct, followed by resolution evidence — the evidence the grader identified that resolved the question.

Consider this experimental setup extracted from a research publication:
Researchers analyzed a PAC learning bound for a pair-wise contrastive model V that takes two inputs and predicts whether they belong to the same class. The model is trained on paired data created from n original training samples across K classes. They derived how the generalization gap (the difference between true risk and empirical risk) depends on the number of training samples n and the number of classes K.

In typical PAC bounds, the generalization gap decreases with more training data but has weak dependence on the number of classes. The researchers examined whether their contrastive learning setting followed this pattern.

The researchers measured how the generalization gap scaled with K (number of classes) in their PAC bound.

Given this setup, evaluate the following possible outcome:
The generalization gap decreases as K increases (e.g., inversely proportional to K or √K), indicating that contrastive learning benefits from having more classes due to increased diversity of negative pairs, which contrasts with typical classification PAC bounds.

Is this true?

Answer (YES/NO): NO